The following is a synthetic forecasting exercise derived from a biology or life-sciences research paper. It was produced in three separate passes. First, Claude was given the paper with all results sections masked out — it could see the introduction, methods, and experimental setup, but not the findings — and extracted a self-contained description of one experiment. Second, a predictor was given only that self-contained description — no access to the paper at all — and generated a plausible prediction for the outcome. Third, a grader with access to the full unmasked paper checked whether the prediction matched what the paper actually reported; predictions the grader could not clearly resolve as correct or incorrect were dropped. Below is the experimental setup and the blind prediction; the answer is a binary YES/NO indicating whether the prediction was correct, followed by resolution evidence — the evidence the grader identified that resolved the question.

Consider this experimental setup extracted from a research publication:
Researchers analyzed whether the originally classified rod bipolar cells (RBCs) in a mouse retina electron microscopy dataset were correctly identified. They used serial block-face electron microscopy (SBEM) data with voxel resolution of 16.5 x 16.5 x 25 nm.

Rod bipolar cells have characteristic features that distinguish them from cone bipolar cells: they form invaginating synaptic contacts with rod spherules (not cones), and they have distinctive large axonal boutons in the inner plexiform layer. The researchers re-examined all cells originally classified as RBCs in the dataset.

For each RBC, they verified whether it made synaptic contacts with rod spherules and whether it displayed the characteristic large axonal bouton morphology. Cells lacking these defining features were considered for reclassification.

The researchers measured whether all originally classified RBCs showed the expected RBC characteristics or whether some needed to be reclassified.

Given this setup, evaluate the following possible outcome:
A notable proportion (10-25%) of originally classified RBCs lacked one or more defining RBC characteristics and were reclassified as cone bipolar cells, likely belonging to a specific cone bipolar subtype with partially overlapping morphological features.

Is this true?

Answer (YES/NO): NO